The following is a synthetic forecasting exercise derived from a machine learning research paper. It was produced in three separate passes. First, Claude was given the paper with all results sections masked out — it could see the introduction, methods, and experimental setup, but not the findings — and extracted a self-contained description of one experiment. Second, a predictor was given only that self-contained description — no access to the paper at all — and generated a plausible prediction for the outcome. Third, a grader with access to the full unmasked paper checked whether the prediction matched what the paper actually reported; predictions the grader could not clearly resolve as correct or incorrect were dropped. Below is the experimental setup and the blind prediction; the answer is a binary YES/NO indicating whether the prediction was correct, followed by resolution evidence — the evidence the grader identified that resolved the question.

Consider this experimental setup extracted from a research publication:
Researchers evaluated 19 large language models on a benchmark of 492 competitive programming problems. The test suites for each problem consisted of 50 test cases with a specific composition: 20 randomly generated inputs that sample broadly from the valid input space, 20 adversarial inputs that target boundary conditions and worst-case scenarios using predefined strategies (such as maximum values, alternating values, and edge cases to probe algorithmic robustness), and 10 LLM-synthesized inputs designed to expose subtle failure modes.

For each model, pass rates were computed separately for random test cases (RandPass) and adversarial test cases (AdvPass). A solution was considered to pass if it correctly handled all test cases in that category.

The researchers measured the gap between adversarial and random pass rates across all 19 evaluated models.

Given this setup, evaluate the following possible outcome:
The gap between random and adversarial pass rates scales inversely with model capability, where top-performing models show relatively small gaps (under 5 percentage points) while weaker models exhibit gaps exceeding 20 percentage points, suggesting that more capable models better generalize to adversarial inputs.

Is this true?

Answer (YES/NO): NO